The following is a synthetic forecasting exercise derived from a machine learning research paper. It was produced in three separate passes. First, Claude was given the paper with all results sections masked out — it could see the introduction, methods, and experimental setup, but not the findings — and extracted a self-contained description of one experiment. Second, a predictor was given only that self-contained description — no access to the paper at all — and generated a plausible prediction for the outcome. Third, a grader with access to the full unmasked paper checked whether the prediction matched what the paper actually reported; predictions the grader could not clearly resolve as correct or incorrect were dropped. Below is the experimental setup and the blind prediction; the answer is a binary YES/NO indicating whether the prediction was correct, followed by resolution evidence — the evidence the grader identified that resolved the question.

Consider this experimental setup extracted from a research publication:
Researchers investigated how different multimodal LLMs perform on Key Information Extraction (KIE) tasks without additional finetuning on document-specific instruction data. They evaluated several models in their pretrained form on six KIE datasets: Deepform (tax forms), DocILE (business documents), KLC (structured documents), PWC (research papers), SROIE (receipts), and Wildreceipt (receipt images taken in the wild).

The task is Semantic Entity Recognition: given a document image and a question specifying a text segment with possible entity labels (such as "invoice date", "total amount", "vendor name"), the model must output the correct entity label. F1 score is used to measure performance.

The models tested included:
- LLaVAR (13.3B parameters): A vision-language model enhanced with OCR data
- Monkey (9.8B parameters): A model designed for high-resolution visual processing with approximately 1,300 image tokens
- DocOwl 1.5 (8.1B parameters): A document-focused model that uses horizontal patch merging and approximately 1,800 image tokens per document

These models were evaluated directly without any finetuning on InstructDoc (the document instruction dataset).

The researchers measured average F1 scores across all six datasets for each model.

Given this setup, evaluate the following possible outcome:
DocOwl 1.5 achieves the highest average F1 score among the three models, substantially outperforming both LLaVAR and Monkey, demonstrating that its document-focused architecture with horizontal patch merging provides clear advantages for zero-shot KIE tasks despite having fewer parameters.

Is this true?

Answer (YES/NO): NO